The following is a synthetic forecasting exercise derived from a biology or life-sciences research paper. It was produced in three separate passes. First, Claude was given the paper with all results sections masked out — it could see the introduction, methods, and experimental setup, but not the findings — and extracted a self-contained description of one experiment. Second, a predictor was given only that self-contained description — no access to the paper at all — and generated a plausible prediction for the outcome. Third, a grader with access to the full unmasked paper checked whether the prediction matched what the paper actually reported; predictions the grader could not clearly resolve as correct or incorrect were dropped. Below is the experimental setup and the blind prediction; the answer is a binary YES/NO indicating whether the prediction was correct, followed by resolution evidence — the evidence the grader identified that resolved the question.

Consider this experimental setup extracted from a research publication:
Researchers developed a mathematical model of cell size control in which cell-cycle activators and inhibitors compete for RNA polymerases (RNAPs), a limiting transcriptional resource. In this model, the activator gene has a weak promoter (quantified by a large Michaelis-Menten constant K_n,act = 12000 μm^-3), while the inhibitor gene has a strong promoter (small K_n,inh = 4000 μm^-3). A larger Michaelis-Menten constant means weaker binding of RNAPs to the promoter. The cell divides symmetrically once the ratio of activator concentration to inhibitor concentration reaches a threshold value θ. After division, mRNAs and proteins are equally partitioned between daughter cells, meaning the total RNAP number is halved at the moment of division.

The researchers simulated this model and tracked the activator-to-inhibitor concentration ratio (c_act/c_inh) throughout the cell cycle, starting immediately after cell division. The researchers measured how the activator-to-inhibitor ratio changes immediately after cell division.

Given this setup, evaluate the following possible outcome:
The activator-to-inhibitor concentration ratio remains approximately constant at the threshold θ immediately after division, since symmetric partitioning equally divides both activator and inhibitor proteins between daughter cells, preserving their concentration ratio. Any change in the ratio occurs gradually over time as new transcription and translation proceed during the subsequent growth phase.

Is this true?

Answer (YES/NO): NO